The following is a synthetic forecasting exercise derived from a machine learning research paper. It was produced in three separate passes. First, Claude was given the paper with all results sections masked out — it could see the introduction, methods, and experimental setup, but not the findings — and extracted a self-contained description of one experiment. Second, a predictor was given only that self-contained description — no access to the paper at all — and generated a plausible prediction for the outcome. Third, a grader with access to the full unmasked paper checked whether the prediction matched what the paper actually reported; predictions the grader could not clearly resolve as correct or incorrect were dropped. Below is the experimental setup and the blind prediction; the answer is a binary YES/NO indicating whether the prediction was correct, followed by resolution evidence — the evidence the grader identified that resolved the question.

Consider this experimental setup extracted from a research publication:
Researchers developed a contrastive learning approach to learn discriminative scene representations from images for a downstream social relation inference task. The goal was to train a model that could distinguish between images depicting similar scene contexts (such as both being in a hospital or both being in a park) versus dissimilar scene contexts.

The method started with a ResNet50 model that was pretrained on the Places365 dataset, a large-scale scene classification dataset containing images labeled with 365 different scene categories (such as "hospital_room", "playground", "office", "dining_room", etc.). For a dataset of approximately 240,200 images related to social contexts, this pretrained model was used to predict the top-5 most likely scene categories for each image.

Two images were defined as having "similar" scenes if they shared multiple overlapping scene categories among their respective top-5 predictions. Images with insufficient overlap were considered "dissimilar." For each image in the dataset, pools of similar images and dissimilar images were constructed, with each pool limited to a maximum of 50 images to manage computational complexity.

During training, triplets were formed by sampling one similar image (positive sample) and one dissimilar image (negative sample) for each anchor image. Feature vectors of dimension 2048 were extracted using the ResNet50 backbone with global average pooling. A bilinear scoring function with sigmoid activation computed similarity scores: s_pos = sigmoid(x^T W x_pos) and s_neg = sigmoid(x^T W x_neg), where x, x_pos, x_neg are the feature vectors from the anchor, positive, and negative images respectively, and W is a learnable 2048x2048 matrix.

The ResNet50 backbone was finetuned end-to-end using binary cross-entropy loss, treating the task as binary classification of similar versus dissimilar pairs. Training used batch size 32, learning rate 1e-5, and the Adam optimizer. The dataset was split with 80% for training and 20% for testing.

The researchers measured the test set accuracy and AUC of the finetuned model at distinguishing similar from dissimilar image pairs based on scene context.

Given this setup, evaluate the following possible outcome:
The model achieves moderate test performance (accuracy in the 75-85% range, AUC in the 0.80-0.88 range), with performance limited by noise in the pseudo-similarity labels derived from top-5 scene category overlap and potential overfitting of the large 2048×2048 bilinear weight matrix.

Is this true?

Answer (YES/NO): NO